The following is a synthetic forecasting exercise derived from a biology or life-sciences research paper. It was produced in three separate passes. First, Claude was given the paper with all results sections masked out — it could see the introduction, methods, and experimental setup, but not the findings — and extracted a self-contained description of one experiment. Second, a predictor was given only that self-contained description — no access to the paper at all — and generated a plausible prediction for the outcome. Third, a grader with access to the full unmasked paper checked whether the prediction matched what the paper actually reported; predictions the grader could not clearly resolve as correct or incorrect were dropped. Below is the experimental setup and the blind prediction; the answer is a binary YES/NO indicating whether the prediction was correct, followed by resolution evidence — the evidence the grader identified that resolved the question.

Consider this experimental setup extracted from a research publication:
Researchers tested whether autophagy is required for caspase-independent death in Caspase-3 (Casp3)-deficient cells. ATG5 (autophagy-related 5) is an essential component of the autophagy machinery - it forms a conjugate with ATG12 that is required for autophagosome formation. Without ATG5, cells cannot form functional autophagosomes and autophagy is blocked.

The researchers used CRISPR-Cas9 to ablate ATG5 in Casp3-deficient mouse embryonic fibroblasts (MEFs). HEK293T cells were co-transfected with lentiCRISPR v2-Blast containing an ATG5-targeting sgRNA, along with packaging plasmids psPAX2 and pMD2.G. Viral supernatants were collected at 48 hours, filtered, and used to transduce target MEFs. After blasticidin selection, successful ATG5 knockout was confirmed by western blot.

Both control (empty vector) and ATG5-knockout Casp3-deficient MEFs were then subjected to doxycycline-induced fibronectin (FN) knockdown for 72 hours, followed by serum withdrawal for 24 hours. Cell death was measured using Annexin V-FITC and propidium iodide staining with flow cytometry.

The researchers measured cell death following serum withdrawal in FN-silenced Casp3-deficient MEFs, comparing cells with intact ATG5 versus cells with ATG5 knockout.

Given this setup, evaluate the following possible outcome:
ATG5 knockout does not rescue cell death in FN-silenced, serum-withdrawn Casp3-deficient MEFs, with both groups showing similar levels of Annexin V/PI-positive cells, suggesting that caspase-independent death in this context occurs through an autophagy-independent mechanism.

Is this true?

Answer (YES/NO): NO